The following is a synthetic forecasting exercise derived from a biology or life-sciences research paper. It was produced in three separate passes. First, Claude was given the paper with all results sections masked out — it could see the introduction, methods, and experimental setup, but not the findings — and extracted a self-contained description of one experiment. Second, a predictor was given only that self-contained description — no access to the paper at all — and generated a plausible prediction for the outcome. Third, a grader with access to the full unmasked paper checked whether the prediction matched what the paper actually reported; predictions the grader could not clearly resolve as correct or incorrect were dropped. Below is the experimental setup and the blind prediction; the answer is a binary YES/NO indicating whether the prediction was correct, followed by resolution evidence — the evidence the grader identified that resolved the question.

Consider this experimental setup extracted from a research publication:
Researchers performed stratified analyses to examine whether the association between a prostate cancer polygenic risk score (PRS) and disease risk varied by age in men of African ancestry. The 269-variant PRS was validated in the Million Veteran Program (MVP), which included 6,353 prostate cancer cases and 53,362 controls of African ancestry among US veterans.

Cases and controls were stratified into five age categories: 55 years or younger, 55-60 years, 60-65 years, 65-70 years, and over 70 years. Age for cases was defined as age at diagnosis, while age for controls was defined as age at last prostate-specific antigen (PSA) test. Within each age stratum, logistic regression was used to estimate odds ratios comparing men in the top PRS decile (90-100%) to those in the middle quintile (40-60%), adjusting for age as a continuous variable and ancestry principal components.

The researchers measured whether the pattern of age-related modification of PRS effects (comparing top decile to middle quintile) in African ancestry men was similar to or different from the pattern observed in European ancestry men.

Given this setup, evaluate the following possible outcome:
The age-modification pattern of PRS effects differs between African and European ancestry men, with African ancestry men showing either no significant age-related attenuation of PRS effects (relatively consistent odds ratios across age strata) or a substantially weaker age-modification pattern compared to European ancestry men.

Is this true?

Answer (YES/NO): NO